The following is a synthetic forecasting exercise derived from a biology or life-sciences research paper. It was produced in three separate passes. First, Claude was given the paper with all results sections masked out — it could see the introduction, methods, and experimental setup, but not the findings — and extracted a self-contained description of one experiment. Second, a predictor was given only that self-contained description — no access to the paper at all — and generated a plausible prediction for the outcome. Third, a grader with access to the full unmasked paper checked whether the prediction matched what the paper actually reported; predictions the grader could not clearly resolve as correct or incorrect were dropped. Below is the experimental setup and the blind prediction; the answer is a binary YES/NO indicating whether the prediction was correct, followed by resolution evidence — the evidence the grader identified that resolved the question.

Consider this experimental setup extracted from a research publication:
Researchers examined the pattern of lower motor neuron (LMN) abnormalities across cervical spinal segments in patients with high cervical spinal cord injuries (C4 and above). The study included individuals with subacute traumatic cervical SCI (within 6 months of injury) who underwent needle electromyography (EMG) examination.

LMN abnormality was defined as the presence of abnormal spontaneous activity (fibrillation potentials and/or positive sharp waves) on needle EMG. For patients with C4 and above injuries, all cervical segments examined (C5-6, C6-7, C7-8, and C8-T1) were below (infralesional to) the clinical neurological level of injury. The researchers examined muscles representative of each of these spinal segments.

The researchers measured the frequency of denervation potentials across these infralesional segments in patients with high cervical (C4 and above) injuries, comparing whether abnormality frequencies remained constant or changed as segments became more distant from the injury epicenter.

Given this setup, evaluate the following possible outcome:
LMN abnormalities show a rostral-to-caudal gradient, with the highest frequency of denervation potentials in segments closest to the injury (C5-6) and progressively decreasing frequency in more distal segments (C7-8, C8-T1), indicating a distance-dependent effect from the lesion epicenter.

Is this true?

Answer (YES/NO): NO